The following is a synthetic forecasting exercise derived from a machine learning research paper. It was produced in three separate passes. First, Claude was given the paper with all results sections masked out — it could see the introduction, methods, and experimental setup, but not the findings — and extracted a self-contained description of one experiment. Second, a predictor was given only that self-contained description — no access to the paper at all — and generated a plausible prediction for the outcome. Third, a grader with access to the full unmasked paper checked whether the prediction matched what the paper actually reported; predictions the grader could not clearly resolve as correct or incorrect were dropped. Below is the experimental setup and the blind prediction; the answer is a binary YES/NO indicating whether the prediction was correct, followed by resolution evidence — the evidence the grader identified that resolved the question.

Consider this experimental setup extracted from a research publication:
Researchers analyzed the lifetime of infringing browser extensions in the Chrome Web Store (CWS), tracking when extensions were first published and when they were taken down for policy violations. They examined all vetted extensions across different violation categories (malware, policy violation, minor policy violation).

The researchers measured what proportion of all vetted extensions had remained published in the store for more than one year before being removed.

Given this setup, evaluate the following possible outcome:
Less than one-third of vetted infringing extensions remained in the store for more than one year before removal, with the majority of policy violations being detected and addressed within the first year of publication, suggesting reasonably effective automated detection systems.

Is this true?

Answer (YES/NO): NO